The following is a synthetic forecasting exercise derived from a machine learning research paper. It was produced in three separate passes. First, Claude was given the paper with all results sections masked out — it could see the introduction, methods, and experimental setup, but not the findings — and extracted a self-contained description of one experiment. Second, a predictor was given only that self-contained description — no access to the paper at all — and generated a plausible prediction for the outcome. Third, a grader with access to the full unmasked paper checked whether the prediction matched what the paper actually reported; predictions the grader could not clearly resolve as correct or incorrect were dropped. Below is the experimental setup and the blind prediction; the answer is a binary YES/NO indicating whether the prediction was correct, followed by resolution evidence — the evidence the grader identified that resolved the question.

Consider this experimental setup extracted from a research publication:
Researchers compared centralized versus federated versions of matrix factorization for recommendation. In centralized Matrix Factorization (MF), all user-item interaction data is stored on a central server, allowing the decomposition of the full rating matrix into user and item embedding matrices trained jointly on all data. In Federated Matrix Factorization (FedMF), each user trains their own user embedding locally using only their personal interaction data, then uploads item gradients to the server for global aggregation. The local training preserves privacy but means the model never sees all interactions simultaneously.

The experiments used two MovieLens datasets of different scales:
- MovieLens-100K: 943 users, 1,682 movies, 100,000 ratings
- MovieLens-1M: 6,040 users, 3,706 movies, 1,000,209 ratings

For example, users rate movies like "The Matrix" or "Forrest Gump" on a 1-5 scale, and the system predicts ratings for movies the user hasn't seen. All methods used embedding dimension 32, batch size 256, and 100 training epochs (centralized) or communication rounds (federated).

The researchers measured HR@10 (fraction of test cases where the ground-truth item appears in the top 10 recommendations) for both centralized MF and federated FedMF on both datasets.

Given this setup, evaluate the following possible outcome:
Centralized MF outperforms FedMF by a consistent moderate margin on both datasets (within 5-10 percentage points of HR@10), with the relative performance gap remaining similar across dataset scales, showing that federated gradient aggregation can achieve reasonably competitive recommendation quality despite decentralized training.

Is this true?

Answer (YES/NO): NO